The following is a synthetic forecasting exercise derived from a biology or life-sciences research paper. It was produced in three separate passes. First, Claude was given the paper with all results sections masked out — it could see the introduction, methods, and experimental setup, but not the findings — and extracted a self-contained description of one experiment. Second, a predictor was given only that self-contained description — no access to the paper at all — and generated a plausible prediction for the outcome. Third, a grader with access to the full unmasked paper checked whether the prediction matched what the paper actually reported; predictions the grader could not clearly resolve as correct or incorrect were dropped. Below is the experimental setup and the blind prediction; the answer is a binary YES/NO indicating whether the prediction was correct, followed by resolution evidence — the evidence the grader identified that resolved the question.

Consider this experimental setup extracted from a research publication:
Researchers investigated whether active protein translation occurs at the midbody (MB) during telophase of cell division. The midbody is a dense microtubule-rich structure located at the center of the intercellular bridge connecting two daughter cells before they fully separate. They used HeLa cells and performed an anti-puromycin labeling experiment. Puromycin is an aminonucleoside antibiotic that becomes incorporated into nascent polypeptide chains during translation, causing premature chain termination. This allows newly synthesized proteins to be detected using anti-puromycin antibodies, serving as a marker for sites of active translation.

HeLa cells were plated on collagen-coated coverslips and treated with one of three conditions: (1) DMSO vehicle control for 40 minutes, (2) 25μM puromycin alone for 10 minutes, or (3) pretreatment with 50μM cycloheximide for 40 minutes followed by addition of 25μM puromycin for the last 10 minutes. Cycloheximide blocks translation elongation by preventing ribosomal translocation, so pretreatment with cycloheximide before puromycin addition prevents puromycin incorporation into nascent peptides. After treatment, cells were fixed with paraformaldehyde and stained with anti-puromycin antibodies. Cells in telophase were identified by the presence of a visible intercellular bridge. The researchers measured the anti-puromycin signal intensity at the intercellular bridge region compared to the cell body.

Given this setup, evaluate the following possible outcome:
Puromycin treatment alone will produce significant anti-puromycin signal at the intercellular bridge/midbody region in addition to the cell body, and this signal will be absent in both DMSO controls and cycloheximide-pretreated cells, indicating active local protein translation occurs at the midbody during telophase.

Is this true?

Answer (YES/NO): YES